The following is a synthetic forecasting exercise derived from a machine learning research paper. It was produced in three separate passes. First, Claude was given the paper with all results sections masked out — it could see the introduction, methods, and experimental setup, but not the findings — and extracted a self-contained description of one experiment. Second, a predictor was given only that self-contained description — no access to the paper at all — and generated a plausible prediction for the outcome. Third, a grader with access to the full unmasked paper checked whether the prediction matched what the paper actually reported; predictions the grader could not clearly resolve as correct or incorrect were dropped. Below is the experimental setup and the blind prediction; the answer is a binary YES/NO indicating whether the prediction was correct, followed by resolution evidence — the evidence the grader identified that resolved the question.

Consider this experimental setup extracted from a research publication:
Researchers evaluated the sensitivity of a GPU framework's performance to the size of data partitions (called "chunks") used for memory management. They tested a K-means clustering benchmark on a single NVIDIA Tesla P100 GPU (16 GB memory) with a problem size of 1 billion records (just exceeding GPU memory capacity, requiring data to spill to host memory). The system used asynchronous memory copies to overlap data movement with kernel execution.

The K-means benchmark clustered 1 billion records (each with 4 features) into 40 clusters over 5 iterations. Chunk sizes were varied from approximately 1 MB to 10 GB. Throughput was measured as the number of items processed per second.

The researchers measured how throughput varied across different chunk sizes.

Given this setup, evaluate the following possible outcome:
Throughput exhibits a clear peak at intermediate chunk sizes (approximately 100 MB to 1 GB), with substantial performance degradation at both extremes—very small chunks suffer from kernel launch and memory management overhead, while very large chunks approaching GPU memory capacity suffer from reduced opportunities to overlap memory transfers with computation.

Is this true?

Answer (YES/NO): NO